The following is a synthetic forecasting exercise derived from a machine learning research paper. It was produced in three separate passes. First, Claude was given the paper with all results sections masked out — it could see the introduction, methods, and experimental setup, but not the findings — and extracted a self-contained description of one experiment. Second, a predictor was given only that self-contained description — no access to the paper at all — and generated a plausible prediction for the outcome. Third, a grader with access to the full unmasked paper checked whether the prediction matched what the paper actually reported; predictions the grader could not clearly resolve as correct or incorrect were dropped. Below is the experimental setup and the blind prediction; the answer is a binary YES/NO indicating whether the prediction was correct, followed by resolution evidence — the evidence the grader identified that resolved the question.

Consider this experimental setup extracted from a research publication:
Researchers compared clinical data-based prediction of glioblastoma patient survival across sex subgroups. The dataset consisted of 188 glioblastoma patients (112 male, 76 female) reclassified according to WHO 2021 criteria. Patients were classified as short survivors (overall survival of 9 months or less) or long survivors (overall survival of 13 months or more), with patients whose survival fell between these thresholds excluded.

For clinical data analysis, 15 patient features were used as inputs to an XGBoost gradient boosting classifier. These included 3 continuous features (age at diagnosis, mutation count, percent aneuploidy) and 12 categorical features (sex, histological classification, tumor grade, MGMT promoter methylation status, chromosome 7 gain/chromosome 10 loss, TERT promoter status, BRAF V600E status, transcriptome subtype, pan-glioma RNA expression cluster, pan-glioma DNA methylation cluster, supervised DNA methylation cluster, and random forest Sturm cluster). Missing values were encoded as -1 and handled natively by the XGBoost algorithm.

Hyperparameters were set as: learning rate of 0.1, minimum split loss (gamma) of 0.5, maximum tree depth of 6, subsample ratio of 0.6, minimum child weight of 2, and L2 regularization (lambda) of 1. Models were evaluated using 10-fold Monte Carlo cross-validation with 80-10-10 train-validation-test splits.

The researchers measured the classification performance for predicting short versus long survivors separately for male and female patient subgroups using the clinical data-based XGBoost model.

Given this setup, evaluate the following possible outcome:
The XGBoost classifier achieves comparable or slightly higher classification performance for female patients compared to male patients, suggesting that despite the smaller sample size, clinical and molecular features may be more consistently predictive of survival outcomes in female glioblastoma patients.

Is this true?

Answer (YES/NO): YES